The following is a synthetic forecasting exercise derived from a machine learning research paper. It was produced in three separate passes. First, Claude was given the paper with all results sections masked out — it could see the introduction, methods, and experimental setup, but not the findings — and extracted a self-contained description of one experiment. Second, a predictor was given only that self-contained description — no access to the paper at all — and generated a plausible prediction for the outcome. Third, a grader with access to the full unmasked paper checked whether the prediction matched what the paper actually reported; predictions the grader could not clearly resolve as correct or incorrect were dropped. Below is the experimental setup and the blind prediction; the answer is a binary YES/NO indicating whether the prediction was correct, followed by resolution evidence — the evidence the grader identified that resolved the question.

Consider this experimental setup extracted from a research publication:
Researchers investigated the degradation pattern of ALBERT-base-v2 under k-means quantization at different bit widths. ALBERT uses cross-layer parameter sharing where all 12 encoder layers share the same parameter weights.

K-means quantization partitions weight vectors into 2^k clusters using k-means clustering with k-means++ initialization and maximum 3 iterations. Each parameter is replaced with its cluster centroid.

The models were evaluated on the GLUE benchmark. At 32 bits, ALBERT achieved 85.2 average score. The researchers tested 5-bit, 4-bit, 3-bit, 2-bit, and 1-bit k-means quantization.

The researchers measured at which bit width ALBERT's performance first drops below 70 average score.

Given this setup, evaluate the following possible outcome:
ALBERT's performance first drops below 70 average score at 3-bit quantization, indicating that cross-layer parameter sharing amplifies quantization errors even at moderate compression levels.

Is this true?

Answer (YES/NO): YES